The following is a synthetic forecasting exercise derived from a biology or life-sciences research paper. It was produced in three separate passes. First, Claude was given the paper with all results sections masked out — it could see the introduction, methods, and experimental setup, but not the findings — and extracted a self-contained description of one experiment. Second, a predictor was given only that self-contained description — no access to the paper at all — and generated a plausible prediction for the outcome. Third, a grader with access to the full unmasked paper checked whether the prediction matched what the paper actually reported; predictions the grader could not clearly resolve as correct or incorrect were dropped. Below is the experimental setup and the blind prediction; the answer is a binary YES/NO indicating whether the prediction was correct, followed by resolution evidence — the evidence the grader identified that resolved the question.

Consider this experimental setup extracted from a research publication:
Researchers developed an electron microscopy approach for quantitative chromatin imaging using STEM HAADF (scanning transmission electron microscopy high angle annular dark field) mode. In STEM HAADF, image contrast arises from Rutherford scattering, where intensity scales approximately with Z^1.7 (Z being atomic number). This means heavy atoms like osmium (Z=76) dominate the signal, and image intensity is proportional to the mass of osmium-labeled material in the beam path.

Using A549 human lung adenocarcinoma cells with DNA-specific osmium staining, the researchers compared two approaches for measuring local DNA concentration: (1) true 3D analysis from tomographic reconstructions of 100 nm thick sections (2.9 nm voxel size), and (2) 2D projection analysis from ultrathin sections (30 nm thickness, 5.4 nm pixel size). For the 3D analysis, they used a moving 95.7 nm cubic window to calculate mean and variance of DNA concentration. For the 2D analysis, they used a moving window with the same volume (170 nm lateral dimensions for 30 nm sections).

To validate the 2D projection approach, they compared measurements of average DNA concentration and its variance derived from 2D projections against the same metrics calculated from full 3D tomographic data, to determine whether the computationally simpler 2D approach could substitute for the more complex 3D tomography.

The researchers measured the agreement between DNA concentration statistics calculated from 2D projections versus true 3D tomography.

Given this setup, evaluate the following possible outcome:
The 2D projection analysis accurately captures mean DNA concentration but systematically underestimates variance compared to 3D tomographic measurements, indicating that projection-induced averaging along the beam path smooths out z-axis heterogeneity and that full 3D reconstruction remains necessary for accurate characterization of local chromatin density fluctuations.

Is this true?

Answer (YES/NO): NO